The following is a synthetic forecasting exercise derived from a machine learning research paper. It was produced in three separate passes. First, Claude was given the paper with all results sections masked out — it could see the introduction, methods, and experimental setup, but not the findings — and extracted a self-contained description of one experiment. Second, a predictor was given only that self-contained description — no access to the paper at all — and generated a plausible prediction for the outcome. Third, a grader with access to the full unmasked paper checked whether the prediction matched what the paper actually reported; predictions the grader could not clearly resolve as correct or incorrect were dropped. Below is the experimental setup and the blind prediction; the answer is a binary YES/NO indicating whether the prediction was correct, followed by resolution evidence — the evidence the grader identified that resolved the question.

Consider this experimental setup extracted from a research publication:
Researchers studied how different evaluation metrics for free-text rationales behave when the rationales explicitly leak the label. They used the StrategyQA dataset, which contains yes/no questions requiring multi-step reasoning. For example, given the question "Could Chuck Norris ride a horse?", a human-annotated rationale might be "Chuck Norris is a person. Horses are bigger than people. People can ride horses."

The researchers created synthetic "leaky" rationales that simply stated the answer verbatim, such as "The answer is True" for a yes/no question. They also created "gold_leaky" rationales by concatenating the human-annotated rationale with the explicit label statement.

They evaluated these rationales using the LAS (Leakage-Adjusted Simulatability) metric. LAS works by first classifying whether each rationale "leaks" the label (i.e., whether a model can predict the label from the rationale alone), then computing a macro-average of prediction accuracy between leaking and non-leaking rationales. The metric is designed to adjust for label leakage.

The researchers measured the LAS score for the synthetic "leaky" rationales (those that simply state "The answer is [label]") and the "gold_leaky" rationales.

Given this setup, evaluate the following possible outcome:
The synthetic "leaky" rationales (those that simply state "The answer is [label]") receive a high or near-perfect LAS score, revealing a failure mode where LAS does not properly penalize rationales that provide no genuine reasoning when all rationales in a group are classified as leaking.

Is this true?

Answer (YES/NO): NO